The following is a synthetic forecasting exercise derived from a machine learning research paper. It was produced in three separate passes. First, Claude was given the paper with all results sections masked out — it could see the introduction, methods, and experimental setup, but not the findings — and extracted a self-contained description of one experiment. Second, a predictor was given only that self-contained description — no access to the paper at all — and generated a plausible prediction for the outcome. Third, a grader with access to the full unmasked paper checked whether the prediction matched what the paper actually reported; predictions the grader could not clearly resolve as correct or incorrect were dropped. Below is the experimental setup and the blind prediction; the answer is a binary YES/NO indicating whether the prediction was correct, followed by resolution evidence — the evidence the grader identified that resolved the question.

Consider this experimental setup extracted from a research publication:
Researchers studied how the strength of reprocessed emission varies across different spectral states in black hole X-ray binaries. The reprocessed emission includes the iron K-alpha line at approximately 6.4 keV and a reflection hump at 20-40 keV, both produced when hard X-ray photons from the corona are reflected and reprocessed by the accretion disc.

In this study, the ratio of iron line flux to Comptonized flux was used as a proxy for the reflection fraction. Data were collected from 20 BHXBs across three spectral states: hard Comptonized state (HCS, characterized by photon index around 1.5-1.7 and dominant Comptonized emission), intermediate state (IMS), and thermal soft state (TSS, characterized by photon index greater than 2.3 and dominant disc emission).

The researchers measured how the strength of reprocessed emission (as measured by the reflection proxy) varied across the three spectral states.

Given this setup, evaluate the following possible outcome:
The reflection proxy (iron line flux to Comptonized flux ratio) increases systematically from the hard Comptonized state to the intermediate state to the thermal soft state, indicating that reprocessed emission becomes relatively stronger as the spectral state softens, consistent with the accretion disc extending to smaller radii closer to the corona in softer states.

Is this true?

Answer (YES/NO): NO